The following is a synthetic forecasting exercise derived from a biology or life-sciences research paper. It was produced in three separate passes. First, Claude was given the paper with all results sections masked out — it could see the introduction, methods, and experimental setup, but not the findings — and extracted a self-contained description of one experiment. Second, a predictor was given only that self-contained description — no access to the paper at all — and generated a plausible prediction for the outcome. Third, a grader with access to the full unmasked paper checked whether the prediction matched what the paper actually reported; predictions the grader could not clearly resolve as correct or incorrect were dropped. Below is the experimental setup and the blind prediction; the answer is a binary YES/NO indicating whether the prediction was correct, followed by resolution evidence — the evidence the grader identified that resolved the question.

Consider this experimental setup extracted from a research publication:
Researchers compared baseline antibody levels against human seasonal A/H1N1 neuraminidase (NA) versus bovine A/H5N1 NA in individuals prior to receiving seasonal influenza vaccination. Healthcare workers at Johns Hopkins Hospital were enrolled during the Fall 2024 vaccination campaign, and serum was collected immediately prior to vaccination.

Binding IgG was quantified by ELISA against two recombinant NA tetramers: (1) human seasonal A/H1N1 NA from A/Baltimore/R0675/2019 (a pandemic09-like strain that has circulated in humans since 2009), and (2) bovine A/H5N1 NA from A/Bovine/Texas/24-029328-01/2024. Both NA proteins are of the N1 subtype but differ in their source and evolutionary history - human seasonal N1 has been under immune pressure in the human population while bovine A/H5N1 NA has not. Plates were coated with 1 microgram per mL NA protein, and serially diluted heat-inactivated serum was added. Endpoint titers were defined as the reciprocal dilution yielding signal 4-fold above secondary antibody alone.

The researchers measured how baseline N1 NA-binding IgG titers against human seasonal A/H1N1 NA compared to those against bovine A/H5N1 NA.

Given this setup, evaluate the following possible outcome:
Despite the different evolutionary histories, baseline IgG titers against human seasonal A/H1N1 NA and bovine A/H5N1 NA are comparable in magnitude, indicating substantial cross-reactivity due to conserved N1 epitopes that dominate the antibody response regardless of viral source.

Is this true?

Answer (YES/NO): YES